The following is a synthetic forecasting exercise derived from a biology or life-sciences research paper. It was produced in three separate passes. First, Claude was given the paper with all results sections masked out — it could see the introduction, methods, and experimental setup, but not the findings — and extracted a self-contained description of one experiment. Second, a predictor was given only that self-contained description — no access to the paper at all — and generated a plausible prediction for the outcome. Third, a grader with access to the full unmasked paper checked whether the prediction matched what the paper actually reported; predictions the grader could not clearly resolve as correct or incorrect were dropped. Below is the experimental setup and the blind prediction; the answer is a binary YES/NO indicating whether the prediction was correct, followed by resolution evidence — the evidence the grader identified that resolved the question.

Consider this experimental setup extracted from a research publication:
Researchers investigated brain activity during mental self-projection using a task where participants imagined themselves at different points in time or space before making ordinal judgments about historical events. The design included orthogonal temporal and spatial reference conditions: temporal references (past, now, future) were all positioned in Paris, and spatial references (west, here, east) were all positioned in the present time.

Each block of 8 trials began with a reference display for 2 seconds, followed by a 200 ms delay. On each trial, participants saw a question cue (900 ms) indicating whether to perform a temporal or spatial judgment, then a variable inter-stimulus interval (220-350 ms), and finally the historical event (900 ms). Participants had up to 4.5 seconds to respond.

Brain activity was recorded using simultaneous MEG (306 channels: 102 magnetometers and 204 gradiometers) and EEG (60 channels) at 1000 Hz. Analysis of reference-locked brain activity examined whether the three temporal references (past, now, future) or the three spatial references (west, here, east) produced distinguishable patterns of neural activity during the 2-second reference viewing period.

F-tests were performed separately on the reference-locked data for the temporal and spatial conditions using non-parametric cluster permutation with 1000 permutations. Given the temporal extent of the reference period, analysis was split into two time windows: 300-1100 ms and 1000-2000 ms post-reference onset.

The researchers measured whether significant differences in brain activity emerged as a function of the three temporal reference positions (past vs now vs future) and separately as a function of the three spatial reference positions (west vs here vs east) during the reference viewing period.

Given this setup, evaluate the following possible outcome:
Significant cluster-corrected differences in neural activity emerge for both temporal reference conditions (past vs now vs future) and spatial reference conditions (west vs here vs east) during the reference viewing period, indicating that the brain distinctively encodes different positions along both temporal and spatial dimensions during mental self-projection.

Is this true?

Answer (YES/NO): NO